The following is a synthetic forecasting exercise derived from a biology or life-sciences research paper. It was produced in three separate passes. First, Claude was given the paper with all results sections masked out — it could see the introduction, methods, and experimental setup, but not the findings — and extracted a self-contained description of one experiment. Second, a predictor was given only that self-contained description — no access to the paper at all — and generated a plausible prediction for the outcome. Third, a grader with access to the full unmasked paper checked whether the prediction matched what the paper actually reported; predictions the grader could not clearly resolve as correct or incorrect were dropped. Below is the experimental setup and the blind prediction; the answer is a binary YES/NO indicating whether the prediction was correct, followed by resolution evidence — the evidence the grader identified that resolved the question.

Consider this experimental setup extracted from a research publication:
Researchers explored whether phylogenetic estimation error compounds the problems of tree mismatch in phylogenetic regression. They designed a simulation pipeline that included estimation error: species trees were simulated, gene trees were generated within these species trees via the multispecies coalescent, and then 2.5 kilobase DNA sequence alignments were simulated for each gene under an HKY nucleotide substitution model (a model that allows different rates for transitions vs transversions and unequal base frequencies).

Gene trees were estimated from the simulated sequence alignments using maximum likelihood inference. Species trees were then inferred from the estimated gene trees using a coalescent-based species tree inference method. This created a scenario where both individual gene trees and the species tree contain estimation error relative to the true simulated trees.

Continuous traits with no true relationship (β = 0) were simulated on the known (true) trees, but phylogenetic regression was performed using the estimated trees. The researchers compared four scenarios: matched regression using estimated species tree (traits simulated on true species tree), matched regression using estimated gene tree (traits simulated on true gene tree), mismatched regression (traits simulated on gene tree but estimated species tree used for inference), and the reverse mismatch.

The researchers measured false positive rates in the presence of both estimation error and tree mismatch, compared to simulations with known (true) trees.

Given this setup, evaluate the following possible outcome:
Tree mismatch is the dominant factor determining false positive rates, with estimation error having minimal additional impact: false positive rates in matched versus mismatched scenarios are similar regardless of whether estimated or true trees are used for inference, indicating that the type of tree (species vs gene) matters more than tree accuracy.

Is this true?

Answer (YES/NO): NO